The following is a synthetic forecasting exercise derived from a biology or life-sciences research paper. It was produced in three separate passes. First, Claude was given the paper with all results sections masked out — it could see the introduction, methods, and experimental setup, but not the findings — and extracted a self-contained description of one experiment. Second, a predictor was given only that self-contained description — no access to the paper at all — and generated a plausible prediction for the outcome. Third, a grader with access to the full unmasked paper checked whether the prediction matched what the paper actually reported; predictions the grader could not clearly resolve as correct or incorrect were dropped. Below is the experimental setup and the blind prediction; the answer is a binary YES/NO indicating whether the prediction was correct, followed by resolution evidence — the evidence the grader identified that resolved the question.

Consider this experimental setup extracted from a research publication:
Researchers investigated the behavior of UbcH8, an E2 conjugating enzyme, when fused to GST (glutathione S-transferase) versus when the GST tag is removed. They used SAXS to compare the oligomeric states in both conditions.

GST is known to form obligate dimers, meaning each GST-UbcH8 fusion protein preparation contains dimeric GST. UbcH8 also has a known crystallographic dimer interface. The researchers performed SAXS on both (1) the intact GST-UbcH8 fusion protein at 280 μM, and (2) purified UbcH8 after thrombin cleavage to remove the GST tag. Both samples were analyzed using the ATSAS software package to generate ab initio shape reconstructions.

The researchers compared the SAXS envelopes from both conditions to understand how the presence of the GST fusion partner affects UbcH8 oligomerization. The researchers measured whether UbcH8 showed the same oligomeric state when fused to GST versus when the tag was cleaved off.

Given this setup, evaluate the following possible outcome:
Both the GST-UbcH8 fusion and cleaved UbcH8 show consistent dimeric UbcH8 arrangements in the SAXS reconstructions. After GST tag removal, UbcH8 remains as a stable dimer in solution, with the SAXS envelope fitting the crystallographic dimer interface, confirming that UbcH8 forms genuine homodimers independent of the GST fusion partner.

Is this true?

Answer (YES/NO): NO